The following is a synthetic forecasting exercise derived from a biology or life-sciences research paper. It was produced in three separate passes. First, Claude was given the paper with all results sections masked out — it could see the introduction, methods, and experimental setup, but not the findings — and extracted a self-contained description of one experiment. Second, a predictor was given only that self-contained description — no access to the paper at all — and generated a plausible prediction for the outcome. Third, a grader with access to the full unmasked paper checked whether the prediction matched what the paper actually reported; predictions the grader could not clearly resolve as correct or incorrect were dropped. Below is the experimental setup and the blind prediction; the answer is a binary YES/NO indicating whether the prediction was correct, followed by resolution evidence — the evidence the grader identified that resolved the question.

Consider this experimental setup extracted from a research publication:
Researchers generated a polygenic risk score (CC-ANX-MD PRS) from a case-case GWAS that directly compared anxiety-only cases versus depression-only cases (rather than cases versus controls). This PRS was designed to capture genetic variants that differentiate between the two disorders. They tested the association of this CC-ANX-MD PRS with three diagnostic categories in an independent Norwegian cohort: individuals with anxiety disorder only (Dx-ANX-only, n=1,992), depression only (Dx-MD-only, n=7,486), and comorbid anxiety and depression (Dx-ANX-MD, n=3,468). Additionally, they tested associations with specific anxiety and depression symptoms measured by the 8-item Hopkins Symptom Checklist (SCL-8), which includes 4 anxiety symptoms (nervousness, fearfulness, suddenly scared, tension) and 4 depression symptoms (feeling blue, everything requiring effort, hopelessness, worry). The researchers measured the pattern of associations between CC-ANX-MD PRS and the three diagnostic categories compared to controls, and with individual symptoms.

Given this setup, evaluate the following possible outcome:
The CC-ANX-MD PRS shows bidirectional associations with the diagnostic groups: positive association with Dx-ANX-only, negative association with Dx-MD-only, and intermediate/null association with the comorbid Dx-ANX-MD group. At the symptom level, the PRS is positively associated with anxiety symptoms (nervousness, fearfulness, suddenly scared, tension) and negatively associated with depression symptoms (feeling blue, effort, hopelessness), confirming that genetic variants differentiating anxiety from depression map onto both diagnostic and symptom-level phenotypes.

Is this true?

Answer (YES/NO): NO